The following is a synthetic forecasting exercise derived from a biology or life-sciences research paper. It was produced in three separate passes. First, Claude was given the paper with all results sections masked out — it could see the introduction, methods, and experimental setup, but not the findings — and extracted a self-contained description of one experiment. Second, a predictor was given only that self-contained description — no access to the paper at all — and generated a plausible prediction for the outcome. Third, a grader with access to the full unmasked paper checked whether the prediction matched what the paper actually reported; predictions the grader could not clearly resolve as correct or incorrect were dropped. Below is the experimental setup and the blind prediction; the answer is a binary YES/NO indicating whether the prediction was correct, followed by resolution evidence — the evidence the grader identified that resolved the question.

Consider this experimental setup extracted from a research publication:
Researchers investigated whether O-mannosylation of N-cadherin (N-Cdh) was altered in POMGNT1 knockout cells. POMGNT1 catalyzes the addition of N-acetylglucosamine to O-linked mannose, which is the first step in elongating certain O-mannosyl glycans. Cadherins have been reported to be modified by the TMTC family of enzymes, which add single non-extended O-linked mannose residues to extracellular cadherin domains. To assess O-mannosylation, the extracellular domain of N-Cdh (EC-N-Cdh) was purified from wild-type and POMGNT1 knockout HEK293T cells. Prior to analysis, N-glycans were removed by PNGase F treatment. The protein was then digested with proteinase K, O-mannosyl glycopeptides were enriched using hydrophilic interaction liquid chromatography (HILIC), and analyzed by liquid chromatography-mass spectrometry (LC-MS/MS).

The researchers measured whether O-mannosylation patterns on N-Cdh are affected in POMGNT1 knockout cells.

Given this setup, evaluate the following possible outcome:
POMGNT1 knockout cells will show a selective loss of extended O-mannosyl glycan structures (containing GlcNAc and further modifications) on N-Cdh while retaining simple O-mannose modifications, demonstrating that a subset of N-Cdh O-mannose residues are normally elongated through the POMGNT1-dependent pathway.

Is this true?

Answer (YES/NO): NO